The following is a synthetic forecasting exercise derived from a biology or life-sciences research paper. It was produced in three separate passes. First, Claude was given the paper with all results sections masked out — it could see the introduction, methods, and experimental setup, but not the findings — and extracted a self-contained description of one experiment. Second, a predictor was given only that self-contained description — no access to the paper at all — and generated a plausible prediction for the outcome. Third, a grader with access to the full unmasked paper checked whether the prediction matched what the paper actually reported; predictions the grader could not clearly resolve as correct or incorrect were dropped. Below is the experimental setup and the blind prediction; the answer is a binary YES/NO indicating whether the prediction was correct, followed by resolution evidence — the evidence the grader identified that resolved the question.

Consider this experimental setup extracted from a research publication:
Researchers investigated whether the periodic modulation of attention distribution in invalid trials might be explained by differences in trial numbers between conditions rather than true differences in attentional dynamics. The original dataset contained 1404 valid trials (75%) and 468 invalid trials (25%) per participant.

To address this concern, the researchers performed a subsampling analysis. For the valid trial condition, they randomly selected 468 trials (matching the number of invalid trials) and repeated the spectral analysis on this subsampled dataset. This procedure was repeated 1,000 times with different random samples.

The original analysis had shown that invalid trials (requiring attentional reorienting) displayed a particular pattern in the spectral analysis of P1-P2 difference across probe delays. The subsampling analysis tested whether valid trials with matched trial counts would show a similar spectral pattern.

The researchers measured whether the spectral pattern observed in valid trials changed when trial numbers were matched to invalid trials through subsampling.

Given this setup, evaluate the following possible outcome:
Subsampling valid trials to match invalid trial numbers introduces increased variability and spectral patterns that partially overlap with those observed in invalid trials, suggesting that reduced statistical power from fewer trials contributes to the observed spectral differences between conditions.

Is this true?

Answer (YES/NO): NO